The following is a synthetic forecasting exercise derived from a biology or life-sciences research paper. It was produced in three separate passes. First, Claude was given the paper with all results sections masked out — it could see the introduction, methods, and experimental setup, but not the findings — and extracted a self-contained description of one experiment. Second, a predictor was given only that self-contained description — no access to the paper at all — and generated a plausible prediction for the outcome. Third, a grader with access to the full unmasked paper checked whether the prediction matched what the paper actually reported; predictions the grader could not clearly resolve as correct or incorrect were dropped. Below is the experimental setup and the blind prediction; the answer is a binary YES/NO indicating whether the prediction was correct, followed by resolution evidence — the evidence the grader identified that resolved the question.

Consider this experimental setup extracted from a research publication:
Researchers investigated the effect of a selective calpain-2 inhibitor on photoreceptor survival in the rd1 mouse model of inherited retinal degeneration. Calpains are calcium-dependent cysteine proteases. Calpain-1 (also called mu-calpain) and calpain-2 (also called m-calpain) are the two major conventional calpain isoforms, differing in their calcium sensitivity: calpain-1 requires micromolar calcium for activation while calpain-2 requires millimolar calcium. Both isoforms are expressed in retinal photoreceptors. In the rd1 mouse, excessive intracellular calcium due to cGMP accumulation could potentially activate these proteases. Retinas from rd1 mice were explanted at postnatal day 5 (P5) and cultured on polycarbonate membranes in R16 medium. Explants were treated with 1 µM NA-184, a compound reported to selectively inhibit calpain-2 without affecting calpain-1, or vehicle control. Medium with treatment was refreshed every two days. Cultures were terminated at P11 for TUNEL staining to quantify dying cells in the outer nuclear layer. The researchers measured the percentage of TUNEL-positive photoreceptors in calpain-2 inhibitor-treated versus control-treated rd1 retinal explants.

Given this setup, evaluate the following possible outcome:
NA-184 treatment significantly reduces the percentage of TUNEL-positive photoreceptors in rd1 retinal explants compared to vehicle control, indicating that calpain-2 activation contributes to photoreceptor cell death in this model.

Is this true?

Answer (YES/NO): YES